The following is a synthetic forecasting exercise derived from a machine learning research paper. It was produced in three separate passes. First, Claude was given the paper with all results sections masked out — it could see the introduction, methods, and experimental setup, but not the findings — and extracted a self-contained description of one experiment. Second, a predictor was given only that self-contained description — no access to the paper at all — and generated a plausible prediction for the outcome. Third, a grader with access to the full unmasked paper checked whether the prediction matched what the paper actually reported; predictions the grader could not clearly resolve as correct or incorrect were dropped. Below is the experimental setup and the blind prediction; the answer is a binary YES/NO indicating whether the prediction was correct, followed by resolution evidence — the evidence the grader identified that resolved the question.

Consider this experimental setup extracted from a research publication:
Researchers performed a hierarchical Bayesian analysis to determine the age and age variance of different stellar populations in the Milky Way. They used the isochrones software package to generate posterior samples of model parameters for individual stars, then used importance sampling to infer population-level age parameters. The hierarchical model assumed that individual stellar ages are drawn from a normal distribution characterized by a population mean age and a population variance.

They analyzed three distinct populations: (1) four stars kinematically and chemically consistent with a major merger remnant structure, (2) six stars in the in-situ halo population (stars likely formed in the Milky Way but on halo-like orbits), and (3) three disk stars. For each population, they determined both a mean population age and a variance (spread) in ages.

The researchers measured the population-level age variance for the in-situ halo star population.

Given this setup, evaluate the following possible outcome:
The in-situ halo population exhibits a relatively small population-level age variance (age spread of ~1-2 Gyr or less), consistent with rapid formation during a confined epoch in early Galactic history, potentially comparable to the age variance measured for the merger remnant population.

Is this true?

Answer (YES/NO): NO